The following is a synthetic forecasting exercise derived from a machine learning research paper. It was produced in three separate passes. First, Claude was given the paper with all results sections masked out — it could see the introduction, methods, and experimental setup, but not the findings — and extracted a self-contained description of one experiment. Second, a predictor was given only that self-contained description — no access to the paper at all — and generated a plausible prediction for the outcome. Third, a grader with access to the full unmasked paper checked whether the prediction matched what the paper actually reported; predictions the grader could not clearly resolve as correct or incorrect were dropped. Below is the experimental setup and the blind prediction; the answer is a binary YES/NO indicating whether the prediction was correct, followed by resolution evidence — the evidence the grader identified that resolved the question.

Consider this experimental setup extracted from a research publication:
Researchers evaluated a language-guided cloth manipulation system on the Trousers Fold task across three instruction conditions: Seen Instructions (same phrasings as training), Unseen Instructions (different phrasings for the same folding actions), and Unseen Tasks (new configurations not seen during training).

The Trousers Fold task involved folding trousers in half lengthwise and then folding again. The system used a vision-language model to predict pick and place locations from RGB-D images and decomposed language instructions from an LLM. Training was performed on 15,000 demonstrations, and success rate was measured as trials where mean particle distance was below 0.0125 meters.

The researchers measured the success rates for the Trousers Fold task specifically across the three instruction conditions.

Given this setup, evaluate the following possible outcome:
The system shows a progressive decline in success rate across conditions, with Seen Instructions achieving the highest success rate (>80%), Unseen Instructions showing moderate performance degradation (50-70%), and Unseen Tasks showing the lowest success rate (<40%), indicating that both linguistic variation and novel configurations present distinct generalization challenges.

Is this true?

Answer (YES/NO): NO